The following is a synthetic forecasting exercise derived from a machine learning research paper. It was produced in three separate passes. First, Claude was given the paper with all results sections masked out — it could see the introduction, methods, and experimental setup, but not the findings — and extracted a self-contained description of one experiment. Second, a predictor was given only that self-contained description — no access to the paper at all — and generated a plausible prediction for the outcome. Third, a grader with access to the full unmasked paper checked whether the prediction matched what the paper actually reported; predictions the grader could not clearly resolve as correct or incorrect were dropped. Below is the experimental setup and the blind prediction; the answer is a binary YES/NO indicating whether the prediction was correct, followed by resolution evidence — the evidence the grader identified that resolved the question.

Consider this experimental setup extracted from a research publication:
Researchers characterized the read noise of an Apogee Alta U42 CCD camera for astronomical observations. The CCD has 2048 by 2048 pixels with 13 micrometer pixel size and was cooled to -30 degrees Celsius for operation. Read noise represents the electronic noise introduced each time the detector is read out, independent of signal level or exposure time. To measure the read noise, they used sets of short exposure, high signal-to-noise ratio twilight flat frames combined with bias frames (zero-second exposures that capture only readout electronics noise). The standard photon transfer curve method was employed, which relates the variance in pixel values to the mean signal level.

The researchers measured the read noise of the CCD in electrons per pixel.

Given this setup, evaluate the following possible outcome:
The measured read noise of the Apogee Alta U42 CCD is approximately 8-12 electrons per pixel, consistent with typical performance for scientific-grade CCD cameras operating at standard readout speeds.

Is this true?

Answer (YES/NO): NO